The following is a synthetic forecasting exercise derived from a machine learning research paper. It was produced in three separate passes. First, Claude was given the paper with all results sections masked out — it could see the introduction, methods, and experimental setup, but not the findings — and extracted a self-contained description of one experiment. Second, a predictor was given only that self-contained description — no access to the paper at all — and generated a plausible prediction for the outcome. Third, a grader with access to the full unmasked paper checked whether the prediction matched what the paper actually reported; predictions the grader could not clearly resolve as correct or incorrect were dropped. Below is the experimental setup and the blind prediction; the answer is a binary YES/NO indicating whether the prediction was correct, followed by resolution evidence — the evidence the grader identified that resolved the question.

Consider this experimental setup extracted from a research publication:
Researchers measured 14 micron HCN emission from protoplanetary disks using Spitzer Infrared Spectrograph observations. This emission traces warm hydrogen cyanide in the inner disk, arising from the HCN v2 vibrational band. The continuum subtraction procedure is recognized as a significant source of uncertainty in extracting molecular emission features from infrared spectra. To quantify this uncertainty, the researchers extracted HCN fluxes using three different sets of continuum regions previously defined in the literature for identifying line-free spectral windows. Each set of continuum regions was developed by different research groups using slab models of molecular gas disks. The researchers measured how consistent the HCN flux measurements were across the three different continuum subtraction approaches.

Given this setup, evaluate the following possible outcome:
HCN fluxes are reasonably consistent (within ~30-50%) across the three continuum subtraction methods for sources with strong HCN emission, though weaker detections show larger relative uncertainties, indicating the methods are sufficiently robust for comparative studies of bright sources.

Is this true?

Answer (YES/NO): NO